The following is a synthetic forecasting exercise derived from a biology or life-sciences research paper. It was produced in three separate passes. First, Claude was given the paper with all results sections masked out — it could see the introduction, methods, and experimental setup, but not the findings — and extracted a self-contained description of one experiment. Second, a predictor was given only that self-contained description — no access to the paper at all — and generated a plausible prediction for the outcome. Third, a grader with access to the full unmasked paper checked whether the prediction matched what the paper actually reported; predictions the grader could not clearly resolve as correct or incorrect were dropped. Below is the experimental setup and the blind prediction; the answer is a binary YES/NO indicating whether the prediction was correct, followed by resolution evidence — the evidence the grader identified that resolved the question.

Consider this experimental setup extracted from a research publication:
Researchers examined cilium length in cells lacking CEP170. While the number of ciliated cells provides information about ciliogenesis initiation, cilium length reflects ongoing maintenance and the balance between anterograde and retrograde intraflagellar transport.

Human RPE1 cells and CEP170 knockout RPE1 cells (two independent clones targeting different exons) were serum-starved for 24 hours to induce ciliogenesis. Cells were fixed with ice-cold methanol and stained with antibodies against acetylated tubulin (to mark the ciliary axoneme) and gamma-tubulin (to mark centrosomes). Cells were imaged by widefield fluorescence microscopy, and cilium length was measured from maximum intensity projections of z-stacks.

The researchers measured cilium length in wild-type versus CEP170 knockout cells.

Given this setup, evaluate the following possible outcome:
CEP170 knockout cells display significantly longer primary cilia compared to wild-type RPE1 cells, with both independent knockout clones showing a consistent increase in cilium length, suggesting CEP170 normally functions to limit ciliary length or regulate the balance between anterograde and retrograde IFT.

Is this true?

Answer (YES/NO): NO